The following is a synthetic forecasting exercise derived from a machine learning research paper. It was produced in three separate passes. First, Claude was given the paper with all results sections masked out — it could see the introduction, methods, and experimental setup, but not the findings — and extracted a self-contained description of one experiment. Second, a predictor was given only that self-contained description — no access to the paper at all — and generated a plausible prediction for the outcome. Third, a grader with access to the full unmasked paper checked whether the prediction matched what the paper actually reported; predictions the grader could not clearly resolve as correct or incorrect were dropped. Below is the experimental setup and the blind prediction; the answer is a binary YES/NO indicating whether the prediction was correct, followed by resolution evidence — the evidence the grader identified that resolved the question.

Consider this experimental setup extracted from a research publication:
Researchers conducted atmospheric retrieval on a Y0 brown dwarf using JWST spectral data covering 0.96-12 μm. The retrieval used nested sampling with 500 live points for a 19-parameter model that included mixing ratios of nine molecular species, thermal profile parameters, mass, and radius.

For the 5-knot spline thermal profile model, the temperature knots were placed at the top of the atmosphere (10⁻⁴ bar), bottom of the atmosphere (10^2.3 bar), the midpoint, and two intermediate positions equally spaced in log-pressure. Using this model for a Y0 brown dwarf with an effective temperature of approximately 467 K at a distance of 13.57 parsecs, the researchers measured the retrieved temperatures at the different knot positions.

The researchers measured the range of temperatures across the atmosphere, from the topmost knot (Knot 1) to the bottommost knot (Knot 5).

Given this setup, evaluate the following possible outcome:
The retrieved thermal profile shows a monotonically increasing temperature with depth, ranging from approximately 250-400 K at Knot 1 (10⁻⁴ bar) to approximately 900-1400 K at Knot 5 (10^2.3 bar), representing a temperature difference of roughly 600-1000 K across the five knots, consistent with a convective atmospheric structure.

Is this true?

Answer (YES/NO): NO